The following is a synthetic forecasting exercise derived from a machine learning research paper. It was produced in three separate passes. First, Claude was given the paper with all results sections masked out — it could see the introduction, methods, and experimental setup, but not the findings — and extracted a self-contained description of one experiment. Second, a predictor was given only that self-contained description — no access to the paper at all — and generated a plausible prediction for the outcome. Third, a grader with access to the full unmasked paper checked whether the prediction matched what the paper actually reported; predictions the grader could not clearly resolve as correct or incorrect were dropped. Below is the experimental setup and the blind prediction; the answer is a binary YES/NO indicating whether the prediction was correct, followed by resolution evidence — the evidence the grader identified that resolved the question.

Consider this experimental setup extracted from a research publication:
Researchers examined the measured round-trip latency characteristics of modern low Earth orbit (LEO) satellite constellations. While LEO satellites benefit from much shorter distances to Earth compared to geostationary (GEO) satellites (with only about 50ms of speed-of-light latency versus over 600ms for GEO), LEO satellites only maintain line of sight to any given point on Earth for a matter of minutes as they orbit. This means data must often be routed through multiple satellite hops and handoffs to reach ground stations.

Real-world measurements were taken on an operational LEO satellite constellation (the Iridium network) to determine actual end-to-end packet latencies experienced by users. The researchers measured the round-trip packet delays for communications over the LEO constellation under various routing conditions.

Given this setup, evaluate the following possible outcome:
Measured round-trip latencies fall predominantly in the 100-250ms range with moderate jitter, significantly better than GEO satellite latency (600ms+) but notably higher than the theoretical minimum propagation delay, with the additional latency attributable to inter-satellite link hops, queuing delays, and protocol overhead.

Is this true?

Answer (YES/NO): NO